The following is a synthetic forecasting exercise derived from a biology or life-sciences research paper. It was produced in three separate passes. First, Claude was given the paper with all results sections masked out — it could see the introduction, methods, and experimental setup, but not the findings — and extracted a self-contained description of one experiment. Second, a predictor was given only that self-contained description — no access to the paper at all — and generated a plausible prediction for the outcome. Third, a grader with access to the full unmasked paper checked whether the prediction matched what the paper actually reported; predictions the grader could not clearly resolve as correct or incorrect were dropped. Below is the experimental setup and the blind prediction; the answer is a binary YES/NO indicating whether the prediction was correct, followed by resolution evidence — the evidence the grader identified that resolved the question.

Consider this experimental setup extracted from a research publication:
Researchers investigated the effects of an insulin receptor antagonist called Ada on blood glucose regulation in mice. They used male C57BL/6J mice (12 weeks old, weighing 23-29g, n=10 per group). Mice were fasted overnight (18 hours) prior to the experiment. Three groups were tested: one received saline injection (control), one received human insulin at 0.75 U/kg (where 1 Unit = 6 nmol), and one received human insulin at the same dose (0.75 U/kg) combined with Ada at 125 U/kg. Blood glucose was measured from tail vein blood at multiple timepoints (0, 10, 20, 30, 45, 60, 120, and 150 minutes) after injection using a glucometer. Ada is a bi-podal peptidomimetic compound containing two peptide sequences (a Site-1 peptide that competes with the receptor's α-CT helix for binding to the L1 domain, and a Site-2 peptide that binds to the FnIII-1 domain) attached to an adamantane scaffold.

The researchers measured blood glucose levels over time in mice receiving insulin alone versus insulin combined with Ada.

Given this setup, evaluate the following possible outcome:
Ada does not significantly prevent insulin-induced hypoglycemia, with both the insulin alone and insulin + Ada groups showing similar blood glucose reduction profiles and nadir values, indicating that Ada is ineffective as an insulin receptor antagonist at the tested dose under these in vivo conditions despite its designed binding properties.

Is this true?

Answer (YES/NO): NO